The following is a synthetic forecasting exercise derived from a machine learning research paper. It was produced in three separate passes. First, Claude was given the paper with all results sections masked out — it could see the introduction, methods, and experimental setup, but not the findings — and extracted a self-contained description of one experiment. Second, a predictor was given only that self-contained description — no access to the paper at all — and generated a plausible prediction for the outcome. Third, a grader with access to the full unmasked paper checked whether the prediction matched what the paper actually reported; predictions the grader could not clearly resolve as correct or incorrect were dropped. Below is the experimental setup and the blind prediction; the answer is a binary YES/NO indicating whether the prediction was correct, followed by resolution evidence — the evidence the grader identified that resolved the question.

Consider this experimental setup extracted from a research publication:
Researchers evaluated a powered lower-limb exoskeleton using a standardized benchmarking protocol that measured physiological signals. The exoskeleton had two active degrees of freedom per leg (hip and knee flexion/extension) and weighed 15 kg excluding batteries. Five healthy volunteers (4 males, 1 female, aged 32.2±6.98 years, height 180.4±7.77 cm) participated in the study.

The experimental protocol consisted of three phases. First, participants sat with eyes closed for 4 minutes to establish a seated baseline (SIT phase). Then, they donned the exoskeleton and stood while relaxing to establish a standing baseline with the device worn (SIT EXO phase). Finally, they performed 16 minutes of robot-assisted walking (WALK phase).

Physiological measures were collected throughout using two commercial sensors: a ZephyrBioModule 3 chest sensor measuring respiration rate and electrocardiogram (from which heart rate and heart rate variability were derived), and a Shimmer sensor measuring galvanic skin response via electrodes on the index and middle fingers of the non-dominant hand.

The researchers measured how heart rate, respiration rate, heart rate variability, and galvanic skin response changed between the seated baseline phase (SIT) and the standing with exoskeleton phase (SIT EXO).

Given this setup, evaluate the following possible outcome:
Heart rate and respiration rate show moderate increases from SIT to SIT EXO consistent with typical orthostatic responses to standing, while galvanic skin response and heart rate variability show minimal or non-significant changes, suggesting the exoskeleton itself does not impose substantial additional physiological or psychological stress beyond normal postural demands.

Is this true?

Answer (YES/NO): NO